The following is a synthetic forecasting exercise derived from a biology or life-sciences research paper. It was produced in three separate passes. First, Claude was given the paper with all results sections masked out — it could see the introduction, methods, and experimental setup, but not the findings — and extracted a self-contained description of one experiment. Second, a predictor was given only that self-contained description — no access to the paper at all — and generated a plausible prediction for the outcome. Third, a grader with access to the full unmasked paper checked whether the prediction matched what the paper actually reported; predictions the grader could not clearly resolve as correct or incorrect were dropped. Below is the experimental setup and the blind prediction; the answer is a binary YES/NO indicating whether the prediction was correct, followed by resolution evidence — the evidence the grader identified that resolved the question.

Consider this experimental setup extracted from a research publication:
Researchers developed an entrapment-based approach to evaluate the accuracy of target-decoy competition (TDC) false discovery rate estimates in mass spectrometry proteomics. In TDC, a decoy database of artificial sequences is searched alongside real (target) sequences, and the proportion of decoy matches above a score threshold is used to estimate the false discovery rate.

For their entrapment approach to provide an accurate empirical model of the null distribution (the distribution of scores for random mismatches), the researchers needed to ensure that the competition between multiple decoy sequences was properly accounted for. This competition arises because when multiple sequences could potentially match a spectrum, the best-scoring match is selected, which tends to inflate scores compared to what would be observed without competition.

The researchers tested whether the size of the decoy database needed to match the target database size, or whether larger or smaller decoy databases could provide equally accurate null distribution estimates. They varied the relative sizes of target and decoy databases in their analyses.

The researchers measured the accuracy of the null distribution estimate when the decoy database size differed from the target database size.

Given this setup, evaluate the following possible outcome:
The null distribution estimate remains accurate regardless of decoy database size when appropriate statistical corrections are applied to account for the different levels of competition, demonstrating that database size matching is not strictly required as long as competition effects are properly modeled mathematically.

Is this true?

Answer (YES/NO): NO